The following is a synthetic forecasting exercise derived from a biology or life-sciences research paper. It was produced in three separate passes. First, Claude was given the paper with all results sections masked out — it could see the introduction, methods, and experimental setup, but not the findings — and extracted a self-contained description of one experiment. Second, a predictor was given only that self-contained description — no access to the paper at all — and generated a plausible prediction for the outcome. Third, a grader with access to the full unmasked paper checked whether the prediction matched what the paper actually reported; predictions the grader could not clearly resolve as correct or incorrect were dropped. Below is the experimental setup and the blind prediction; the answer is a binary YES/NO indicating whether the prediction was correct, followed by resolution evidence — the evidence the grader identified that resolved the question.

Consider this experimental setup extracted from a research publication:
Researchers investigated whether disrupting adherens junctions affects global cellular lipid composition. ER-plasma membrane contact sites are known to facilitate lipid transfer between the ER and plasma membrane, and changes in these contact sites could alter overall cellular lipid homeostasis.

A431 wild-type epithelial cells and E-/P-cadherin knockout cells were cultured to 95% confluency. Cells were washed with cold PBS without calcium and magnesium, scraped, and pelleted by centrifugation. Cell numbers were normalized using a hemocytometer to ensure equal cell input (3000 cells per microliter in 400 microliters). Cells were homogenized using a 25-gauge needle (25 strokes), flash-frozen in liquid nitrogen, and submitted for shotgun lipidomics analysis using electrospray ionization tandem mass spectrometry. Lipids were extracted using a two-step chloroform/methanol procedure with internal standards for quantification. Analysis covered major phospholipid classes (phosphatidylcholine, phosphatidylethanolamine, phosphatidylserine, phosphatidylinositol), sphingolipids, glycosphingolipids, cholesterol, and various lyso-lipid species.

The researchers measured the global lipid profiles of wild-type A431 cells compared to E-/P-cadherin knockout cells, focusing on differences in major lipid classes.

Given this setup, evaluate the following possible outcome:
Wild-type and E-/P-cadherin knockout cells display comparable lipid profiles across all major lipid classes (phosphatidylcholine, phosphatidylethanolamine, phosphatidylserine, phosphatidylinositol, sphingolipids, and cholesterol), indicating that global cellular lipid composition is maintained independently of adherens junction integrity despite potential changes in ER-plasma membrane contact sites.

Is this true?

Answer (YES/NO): NO